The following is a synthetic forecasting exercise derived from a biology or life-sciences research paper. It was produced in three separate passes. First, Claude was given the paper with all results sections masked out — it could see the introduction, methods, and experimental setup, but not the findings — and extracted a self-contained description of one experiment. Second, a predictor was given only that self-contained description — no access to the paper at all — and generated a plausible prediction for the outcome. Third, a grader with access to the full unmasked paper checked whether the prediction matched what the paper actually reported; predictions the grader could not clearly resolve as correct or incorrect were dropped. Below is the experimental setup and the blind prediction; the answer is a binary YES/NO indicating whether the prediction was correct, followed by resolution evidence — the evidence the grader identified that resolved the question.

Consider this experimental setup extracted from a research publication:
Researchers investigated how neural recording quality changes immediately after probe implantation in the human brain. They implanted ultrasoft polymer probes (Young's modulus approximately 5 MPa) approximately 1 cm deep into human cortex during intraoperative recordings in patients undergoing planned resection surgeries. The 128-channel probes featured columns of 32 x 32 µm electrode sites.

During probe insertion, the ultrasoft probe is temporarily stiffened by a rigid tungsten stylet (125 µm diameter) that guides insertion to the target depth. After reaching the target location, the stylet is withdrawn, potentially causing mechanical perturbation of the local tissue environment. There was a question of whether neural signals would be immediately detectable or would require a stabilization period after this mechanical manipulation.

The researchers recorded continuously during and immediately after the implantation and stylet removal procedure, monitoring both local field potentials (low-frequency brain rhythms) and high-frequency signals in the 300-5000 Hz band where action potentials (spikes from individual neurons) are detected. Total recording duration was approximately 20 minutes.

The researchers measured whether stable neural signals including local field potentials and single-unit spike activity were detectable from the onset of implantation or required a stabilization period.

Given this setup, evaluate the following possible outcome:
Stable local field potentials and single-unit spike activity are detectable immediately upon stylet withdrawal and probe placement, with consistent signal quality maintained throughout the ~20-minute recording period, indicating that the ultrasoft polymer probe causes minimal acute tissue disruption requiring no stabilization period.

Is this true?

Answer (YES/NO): YES